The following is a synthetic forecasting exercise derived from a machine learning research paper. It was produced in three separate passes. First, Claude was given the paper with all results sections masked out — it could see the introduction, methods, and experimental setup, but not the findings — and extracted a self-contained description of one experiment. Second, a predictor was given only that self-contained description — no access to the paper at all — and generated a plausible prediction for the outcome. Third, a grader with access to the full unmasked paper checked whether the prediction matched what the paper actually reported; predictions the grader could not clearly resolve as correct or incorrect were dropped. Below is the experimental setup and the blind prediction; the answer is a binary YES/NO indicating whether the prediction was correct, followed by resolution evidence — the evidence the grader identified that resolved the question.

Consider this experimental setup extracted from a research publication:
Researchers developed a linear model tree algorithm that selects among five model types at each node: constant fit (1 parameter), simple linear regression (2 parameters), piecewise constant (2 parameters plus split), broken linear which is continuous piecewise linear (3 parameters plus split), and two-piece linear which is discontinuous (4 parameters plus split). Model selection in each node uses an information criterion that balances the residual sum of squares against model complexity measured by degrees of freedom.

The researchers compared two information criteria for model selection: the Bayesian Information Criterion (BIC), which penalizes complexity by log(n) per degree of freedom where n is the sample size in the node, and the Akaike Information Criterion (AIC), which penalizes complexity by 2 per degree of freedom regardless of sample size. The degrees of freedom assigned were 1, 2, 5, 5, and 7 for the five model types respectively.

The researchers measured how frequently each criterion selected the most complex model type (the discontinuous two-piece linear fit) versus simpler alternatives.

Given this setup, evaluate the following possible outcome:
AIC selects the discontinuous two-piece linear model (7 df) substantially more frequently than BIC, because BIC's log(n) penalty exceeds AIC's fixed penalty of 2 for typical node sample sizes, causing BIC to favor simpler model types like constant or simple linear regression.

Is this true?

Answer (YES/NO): YES